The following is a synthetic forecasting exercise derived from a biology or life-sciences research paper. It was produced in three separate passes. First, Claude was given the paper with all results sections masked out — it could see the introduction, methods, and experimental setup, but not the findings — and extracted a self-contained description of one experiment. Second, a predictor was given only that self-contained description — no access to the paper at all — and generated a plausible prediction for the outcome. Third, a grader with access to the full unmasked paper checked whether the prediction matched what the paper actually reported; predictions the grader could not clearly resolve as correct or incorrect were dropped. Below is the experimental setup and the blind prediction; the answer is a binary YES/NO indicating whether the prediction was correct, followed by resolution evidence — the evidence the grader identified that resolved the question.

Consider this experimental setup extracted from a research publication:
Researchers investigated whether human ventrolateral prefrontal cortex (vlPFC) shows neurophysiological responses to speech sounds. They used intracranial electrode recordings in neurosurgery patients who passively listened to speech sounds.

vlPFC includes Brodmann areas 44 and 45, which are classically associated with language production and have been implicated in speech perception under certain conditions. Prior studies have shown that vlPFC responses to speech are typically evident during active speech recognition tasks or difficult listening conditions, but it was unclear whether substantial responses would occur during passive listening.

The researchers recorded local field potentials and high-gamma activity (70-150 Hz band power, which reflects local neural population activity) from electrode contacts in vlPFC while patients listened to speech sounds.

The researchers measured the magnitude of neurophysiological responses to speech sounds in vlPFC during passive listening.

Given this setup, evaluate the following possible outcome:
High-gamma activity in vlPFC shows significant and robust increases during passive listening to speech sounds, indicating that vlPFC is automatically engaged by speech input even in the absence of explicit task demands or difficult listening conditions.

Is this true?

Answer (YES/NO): NO